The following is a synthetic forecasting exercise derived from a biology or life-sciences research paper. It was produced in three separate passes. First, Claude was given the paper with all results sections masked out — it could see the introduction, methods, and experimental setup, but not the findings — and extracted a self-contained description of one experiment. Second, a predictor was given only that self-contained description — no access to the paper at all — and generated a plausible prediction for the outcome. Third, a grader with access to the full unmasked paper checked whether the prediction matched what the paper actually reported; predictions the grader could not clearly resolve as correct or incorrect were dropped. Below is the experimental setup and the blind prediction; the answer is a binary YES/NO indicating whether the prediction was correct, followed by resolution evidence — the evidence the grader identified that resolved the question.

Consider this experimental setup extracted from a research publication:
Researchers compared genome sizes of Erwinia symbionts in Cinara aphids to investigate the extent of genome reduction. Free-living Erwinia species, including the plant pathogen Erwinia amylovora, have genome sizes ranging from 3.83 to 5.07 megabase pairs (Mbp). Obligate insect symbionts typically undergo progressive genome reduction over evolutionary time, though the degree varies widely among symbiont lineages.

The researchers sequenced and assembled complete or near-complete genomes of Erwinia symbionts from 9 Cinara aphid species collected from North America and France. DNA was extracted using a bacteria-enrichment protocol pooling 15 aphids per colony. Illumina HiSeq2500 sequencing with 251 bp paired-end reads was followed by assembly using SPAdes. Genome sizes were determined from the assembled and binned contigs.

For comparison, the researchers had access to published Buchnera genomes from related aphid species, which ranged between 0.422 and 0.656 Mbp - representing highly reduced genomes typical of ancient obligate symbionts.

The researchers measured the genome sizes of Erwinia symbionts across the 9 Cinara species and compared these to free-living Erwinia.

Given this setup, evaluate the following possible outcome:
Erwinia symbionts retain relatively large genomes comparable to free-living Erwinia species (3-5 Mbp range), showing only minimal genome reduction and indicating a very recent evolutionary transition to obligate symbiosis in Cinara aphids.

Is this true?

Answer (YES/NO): NO